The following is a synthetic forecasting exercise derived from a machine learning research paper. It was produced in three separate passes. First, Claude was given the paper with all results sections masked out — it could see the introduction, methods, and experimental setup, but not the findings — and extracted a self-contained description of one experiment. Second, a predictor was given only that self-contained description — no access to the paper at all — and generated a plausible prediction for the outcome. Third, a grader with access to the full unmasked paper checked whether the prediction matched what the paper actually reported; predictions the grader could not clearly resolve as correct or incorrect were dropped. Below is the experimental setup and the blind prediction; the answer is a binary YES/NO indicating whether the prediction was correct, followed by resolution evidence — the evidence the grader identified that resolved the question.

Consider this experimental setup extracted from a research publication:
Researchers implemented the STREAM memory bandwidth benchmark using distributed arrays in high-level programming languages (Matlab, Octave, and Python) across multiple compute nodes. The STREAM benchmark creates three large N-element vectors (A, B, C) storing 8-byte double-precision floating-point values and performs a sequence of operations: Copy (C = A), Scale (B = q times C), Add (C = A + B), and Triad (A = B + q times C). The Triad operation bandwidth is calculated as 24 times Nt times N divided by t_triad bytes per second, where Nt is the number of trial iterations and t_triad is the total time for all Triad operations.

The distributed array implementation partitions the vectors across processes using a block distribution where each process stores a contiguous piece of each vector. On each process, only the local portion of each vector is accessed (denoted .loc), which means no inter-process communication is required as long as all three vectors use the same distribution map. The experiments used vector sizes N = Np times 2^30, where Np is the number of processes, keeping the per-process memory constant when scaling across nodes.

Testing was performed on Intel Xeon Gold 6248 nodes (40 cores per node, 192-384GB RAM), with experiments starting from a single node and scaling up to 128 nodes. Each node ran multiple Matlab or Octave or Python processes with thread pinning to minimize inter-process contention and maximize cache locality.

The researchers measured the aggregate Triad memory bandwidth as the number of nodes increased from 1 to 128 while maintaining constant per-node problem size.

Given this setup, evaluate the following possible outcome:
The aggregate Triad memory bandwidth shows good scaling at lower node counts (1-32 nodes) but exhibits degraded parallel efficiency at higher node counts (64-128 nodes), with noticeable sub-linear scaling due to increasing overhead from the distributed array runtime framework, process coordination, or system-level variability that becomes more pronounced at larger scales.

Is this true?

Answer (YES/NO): NO